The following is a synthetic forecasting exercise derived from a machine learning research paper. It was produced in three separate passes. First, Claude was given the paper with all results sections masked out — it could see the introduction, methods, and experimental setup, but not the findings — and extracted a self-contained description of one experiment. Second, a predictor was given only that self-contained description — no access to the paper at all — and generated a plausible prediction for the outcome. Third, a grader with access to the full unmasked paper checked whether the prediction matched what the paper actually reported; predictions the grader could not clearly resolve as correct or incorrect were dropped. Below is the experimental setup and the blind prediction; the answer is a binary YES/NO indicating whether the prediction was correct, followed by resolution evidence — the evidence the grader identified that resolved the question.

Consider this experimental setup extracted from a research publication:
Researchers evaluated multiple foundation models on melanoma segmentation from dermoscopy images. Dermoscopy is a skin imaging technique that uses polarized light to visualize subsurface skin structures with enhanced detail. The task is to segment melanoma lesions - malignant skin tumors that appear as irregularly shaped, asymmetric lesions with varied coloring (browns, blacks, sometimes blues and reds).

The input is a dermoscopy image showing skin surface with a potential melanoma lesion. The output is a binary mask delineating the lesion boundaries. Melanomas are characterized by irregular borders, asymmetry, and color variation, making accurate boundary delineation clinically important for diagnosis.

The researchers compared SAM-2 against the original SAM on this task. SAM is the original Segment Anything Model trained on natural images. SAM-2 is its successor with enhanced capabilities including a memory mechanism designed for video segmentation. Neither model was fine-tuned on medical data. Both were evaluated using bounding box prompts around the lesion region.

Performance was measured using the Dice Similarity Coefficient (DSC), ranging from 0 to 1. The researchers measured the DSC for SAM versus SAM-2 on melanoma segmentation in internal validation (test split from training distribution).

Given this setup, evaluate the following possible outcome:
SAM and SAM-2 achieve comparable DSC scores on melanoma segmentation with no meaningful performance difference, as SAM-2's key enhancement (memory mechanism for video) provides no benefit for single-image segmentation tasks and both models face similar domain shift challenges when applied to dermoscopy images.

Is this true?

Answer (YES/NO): NO